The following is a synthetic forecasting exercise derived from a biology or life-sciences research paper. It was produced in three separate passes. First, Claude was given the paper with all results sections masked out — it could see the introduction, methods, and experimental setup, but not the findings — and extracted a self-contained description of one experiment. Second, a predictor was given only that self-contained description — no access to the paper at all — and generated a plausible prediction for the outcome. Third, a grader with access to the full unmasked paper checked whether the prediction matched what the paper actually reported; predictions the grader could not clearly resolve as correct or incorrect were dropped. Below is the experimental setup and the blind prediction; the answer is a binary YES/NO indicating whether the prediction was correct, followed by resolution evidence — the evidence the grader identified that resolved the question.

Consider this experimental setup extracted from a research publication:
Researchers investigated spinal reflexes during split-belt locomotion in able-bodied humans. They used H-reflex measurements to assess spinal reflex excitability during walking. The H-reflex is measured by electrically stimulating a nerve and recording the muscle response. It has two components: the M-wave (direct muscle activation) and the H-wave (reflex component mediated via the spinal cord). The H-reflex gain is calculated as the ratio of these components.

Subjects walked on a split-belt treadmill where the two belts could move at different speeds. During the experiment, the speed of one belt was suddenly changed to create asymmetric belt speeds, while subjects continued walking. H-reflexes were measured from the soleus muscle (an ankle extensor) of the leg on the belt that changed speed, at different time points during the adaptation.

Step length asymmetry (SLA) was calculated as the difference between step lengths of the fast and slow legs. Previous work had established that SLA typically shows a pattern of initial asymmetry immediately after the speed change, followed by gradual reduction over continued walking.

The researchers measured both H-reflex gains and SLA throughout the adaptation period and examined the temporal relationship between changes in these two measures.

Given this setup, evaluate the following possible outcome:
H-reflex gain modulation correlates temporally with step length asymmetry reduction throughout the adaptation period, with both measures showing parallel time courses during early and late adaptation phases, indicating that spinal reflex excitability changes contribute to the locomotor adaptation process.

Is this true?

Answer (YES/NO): YES